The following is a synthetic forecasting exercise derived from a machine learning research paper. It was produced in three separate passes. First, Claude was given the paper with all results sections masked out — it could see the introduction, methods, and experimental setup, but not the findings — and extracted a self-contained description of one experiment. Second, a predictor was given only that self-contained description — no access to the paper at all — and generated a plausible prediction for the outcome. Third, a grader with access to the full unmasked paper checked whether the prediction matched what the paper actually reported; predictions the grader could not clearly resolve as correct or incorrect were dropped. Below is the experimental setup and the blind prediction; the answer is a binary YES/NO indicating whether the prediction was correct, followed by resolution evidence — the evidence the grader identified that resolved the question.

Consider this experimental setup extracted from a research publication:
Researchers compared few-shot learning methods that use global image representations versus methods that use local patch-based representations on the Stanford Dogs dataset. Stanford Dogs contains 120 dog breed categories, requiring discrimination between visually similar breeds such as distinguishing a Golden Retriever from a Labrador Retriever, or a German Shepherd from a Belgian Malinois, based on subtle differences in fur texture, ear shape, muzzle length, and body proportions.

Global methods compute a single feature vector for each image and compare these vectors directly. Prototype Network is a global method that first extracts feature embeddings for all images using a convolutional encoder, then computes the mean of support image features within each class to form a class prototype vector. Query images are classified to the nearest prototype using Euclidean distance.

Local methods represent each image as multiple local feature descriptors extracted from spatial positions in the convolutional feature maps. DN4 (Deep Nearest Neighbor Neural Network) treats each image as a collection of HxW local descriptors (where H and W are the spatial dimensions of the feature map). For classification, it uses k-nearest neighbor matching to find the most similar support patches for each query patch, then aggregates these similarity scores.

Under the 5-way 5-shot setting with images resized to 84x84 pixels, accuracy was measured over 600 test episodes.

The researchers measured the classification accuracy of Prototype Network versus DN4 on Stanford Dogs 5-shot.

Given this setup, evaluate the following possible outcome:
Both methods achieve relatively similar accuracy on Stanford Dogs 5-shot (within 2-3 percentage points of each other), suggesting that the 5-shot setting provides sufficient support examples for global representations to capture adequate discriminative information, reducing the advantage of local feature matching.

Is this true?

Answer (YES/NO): NO